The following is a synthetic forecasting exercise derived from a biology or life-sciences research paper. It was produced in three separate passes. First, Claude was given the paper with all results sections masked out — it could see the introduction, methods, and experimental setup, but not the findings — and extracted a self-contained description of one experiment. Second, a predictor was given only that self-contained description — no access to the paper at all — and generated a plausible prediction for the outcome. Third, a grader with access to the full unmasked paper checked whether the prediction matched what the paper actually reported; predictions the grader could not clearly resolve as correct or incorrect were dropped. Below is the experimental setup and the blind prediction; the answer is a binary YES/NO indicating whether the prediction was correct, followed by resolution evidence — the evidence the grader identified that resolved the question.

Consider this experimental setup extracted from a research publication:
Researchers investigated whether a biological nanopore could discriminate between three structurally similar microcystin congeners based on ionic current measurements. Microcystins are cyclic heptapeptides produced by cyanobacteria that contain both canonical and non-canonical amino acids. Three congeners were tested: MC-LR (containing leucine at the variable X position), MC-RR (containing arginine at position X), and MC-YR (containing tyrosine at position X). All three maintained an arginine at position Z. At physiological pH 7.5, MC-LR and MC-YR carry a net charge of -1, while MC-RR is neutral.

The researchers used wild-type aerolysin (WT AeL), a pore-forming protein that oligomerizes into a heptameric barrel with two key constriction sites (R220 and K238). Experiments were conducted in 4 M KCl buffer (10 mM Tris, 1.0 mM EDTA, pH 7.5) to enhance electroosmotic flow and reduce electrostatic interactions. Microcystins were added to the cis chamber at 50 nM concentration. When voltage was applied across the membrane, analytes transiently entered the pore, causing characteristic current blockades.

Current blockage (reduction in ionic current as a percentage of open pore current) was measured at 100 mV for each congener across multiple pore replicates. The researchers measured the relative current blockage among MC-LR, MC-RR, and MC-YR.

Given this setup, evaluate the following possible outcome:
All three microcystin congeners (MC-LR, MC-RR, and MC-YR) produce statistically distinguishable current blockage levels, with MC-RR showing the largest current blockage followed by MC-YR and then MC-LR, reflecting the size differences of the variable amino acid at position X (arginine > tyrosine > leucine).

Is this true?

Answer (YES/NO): NO